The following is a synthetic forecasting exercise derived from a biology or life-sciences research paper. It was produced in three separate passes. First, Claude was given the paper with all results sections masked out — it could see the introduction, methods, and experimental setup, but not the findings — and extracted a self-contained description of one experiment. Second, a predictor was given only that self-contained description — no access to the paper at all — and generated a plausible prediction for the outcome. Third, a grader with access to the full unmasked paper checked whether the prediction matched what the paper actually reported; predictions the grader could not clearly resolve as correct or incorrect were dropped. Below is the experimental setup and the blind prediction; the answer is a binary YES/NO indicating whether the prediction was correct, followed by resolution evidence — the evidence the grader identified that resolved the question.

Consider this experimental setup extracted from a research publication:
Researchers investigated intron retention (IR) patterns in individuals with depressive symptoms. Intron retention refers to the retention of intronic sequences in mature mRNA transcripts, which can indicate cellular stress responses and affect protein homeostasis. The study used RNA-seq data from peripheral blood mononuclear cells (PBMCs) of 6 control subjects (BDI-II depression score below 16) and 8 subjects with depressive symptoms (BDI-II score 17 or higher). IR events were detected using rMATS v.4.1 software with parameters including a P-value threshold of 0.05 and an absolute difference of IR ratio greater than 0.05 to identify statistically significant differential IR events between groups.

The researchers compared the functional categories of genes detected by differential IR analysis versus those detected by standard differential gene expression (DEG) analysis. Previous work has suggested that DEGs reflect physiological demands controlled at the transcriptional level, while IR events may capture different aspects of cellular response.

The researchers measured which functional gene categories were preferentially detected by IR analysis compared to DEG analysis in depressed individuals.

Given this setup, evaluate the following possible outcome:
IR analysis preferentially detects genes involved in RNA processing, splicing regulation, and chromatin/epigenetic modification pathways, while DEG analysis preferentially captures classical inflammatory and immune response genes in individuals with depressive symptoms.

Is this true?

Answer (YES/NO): NO